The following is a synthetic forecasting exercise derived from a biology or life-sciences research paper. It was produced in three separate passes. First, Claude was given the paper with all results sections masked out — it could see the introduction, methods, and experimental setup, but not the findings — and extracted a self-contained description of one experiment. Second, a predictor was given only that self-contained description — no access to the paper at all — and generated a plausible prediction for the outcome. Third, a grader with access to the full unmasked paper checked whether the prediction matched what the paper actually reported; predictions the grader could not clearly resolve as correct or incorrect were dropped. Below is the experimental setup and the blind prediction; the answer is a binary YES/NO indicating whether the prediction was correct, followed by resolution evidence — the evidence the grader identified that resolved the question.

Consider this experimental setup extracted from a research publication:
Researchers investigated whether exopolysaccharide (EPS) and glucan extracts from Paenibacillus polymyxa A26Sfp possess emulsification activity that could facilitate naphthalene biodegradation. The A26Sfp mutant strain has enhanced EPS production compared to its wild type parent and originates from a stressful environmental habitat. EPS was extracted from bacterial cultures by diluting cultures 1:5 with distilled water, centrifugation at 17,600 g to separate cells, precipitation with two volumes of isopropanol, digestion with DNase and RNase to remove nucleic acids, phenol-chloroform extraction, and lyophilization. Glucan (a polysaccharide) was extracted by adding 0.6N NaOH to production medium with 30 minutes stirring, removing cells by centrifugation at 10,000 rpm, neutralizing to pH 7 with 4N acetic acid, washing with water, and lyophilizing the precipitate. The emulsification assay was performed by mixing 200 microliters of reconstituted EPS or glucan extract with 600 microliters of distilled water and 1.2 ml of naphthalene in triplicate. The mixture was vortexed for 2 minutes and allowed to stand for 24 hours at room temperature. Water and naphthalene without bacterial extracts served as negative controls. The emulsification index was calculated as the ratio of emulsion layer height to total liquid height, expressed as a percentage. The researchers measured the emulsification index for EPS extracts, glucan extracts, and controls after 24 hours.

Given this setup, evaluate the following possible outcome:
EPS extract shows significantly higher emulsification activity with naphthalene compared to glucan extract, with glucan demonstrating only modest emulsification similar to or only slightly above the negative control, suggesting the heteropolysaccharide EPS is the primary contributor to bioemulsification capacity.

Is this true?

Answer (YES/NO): NO